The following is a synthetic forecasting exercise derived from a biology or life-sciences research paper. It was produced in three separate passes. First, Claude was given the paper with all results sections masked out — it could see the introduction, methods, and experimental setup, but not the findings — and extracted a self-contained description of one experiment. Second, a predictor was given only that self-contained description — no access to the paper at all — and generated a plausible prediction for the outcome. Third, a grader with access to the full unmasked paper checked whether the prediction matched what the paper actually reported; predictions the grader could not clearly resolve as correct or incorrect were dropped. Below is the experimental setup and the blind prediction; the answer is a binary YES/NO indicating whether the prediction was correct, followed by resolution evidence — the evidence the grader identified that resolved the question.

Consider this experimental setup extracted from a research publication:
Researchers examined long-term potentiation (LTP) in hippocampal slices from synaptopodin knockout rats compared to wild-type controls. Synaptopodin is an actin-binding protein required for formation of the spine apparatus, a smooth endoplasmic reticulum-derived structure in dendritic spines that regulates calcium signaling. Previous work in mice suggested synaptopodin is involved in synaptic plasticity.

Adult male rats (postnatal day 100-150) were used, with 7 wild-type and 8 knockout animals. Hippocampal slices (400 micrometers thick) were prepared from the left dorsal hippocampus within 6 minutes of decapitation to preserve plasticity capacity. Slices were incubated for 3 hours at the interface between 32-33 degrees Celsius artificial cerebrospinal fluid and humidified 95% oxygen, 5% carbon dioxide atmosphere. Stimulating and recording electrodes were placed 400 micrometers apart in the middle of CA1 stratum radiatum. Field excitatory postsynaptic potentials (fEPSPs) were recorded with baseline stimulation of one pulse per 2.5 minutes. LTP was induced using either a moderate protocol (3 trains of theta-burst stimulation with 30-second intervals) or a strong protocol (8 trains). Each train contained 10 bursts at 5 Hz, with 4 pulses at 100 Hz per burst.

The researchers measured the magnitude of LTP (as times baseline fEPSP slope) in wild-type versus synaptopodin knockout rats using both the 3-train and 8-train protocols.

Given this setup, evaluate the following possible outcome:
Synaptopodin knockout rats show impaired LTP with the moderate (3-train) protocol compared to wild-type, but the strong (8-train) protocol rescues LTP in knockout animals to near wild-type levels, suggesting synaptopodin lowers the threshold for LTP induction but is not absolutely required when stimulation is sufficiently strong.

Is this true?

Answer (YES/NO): NO